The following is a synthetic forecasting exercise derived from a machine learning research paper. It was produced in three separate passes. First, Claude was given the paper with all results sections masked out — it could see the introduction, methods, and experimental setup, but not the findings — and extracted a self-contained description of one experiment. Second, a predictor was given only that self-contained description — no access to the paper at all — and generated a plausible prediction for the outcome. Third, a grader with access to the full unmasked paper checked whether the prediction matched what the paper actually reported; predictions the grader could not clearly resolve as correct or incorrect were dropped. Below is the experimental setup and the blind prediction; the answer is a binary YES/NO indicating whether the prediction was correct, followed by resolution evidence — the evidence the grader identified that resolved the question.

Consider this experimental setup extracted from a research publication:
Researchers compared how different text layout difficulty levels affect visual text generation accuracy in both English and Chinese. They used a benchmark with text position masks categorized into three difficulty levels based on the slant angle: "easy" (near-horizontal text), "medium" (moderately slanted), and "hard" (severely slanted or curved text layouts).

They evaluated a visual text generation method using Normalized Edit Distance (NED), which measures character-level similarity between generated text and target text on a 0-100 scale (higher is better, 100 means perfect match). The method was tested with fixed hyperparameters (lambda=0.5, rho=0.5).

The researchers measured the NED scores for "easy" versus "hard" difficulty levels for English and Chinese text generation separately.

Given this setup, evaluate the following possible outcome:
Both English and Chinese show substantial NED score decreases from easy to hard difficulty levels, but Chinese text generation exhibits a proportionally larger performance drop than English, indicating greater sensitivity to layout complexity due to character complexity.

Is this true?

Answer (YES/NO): NO